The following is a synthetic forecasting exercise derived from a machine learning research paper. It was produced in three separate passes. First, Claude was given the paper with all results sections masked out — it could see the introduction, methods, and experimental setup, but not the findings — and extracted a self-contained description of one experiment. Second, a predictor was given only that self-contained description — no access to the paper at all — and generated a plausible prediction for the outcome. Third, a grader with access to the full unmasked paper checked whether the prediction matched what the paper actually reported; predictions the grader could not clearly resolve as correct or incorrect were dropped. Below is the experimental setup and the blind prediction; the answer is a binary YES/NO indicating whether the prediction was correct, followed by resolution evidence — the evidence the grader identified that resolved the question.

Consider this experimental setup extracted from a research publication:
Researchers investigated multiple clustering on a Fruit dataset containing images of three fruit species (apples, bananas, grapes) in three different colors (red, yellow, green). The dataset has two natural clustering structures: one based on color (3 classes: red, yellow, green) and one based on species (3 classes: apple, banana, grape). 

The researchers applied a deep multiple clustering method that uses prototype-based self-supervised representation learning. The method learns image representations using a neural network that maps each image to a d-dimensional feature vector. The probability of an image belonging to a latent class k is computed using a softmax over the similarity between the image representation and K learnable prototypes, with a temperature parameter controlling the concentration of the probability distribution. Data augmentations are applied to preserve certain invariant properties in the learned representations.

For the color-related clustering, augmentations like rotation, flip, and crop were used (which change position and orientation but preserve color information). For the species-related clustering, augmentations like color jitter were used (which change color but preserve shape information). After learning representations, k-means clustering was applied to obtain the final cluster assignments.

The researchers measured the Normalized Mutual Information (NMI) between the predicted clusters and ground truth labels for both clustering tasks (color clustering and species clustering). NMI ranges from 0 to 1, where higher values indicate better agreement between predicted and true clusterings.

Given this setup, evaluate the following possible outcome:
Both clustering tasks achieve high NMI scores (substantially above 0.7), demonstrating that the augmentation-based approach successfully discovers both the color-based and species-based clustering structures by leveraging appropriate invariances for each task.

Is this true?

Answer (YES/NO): NO